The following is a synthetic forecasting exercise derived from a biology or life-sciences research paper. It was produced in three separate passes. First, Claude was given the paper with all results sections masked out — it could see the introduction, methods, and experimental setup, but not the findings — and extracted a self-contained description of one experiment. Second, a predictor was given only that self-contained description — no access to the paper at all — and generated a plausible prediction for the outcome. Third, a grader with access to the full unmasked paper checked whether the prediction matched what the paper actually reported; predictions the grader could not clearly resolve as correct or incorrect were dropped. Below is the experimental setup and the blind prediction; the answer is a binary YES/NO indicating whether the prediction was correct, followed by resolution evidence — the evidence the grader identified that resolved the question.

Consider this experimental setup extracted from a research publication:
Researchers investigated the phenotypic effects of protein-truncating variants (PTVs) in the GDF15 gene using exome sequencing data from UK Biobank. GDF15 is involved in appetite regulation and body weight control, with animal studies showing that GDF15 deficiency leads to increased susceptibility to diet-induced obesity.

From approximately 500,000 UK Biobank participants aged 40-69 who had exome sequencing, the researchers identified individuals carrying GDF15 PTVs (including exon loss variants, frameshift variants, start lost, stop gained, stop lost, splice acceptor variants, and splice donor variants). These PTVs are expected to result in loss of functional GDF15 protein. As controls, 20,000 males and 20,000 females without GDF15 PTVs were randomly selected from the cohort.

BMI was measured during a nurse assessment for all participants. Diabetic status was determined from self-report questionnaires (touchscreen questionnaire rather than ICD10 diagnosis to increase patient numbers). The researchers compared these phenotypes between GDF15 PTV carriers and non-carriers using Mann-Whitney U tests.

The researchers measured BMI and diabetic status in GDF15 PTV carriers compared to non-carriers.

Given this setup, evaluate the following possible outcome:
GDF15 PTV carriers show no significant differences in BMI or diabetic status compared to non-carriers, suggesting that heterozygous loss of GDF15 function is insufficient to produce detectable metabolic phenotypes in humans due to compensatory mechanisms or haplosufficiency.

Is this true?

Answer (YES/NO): YES